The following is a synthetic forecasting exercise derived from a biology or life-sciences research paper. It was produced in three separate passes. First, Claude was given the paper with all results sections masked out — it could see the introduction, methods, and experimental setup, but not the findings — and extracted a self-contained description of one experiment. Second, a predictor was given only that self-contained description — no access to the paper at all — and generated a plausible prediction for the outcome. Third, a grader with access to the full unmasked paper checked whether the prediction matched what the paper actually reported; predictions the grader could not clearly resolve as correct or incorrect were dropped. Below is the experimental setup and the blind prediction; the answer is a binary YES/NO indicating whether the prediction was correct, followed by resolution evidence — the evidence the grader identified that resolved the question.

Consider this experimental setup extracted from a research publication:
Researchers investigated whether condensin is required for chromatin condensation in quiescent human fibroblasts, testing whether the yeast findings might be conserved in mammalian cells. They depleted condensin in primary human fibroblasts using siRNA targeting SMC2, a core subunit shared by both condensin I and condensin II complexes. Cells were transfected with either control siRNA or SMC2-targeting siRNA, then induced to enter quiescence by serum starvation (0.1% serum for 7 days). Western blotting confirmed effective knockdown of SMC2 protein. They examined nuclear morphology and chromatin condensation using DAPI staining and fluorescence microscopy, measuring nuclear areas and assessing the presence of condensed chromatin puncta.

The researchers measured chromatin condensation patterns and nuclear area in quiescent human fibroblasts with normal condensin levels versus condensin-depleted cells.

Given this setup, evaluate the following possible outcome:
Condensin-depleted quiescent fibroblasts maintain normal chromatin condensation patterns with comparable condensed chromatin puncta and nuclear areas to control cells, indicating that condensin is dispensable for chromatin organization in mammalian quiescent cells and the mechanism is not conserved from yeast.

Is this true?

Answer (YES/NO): NO